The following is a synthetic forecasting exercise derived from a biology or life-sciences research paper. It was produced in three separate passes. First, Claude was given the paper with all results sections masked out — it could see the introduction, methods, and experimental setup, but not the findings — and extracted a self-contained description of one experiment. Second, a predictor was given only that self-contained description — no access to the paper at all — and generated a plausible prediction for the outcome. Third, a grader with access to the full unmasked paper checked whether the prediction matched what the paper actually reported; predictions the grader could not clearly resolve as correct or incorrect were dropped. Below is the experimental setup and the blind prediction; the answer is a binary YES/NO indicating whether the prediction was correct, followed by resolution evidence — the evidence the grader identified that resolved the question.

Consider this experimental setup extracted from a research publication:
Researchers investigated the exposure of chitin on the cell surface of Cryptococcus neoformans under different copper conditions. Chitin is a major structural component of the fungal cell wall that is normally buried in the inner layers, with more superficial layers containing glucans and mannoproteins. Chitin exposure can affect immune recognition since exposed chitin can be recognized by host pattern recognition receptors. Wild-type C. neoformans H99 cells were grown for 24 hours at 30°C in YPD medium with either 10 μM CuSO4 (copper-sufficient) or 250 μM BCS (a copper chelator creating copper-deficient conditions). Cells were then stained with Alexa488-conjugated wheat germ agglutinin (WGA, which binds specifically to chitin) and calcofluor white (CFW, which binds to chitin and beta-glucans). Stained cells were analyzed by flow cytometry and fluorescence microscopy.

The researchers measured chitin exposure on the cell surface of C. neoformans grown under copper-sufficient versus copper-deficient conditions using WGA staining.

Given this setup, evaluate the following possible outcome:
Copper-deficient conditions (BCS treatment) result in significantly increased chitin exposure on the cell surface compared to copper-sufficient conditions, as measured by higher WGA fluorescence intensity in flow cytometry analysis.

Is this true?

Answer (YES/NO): NO